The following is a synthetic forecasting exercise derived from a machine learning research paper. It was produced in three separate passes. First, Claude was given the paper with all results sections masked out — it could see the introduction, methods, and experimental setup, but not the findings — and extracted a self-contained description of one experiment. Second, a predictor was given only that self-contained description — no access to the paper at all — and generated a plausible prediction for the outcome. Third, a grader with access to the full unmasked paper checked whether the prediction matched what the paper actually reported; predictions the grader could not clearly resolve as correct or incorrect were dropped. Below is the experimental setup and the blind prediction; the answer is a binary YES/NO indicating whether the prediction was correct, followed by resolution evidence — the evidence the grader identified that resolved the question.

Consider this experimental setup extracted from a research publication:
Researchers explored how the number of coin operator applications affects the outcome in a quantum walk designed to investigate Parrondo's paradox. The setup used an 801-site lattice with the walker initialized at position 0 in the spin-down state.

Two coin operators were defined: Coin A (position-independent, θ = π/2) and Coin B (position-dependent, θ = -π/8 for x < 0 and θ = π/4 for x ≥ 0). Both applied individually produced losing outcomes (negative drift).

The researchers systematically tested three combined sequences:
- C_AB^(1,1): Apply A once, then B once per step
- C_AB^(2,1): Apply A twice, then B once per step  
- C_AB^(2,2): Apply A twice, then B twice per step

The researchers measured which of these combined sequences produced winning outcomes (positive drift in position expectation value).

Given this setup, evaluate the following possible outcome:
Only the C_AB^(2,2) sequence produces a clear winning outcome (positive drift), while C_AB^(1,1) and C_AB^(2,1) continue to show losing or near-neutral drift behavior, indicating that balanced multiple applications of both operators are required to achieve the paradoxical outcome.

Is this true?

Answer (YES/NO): NO